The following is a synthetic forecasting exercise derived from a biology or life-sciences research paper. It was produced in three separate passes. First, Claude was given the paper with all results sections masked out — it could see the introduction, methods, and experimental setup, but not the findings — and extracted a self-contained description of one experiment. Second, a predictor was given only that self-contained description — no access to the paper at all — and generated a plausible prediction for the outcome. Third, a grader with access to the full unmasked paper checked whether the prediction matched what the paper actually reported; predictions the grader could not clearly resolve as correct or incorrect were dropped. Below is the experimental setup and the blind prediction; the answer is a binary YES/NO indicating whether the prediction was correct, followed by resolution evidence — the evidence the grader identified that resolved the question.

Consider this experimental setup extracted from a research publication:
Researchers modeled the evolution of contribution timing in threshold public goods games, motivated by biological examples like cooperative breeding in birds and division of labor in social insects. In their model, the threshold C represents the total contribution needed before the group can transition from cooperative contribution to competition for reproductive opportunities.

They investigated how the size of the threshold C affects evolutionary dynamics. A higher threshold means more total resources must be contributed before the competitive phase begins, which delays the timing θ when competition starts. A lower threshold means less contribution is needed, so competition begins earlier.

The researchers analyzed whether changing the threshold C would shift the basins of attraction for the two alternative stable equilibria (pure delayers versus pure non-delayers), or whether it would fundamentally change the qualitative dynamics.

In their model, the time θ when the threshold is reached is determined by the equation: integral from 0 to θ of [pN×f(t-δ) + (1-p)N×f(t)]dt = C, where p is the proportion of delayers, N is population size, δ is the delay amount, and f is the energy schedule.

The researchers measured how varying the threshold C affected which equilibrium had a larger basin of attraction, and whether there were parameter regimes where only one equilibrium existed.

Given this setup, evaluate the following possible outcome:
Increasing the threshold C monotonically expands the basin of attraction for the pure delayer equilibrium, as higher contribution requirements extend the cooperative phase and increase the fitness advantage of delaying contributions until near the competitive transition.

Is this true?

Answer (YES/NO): YES